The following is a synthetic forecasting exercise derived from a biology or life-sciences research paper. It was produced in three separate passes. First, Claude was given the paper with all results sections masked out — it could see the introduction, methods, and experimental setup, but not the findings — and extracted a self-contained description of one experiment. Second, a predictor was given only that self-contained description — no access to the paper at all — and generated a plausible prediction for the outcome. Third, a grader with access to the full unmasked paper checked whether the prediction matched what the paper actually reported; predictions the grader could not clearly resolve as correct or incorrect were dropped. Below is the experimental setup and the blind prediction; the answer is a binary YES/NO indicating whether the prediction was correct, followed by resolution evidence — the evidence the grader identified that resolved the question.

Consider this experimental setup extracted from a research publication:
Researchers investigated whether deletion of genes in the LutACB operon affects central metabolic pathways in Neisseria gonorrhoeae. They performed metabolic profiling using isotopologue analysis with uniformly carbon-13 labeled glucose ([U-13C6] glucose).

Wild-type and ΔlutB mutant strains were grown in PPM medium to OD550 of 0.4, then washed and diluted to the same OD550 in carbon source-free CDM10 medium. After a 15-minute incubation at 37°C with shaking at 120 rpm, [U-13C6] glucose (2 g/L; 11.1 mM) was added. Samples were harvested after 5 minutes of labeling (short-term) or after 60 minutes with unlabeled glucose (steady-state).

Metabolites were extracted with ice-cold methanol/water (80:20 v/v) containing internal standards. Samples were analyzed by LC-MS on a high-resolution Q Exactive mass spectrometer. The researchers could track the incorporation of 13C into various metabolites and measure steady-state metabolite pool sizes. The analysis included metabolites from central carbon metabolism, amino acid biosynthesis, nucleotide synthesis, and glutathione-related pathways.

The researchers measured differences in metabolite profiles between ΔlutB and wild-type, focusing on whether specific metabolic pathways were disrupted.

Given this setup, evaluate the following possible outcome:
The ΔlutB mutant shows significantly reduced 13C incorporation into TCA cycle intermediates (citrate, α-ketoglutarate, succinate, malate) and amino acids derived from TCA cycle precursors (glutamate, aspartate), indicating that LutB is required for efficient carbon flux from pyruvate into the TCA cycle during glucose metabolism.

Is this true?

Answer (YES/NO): NO